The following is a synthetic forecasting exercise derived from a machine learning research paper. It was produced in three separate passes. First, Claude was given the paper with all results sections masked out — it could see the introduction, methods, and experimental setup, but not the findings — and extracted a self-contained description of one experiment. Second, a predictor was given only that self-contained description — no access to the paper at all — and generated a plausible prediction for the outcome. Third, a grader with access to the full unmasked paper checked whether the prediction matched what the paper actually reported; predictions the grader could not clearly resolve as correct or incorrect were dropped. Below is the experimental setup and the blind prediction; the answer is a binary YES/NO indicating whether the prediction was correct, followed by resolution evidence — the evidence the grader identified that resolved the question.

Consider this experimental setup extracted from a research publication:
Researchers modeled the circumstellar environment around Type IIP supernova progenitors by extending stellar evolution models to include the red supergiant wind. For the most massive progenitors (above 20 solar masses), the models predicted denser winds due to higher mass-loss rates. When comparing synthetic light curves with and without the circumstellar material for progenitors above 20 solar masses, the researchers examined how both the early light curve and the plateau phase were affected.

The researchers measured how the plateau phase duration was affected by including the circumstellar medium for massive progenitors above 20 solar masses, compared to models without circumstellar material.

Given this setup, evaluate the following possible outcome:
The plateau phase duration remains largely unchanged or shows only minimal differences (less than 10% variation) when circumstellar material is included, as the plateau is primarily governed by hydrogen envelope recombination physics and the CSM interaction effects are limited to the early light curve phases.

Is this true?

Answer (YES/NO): NO